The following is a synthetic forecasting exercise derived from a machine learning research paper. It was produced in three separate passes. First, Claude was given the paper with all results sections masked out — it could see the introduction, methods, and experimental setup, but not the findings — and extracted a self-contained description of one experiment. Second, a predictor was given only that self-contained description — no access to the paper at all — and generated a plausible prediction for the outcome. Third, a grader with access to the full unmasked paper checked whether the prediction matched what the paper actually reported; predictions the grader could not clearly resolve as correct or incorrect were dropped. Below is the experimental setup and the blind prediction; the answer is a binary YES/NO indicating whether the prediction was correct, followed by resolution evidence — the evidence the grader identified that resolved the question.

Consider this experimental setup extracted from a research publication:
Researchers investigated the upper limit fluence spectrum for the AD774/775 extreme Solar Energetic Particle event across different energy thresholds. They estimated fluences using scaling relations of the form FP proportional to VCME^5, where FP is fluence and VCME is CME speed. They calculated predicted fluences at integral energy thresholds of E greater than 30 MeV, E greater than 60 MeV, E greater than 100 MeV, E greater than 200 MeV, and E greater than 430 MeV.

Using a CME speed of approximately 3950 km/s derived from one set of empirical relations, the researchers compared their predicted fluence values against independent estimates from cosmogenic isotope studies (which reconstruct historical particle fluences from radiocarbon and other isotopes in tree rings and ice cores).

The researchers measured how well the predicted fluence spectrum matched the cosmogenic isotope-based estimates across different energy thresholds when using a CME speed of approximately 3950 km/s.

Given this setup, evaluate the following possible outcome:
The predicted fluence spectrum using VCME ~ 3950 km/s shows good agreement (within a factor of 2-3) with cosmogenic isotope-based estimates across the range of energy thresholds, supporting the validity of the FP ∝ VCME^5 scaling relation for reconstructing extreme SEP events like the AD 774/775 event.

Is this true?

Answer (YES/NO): NO